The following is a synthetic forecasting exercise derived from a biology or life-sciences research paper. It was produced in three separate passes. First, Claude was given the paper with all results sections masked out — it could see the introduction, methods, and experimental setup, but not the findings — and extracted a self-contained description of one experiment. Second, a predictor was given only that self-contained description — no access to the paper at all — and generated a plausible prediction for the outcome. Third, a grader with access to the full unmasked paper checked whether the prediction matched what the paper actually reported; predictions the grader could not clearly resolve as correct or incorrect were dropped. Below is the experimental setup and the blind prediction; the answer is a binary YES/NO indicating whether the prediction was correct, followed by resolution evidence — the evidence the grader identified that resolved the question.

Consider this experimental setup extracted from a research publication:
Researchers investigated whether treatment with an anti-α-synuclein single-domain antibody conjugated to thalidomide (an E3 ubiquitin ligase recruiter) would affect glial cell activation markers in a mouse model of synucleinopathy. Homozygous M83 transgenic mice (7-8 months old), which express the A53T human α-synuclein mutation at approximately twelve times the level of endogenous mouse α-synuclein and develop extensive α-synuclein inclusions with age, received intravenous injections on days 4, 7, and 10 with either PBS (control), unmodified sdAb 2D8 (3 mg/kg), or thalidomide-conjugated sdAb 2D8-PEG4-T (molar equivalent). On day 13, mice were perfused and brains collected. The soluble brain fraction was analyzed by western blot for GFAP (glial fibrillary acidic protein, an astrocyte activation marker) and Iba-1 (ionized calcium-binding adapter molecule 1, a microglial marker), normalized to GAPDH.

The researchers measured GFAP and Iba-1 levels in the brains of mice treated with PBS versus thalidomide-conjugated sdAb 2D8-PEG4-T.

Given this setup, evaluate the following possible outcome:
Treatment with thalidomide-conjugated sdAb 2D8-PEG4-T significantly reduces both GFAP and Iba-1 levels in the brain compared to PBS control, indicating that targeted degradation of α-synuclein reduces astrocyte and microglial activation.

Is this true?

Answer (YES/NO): YES